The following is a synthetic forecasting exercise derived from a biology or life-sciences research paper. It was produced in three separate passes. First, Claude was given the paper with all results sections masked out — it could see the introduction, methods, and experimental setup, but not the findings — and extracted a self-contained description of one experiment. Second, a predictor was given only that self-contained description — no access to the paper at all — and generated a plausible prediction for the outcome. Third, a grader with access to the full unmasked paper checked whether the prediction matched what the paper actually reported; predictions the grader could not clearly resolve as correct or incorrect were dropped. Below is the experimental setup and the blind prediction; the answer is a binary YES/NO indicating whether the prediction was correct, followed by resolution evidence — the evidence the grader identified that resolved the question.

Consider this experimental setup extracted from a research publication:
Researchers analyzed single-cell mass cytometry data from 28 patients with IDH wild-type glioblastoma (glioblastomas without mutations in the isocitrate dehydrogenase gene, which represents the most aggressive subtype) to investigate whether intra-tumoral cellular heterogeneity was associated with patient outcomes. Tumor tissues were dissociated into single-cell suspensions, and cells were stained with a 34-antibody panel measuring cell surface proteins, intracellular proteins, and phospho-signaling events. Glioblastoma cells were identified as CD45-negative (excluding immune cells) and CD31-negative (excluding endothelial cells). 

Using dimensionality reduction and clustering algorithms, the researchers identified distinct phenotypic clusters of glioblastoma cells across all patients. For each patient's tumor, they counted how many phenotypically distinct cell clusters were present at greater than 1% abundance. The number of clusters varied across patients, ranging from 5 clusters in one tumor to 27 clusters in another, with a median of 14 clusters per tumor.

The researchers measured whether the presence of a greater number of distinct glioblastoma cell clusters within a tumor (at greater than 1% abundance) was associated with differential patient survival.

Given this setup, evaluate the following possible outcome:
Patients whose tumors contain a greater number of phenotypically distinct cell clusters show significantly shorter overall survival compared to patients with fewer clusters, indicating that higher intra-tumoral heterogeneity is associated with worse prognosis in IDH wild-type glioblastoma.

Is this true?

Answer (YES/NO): NO